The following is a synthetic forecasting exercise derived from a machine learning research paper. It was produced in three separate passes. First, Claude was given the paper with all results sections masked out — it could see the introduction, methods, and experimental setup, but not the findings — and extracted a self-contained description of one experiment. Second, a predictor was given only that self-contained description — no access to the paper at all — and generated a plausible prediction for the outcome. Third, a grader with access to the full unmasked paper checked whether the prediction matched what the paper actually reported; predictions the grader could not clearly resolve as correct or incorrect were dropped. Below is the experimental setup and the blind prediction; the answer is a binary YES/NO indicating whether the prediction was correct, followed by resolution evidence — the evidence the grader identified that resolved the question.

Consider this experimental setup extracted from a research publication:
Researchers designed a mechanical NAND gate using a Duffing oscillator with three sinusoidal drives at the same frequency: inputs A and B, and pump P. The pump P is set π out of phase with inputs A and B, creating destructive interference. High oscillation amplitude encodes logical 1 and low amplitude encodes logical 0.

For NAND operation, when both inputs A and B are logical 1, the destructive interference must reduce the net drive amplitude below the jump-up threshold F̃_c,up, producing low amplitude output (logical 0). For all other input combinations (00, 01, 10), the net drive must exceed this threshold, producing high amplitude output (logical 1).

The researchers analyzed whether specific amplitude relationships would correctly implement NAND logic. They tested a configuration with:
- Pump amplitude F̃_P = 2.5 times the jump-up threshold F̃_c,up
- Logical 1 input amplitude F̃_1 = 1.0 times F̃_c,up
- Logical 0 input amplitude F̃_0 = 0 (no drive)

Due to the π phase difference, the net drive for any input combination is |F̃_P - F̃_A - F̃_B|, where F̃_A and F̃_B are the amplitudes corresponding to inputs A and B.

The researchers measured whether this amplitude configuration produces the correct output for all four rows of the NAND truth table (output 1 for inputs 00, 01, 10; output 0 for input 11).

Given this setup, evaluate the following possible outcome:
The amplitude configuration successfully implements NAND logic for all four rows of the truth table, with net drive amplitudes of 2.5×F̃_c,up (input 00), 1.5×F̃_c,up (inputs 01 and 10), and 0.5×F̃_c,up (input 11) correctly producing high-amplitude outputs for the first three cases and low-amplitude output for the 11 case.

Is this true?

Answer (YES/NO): YES